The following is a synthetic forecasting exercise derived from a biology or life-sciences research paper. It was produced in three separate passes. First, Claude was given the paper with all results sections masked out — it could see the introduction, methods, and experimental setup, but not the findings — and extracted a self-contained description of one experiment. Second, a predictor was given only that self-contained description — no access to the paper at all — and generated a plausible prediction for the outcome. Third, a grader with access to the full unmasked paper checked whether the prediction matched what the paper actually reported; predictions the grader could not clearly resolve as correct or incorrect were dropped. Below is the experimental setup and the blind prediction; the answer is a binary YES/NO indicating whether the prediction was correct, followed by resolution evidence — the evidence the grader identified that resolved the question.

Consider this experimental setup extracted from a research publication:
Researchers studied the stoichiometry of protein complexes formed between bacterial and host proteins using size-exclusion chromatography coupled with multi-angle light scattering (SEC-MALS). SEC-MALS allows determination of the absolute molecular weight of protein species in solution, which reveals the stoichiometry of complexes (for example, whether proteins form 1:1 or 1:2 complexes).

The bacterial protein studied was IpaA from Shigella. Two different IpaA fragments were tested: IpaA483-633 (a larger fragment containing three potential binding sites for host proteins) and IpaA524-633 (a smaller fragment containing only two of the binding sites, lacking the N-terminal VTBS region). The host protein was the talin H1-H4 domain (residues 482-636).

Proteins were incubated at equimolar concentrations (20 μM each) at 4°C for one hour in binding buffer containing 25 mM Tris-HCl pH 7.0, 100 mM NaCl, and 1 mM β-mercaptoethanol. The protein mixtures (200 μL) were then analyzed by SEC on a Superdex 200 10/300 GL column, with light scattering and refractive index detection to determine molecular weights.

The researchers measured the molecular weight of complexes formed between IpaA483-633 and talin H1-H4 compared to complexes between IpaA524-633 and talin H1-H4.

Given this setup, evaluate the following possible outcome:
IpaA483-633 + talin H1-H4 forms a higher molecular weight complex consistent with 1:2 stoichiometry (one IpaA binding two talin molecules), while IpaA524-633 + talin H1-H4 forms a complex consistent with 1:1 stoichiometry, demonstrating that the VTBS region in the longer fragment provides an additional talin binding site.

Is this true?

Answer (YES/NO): NO